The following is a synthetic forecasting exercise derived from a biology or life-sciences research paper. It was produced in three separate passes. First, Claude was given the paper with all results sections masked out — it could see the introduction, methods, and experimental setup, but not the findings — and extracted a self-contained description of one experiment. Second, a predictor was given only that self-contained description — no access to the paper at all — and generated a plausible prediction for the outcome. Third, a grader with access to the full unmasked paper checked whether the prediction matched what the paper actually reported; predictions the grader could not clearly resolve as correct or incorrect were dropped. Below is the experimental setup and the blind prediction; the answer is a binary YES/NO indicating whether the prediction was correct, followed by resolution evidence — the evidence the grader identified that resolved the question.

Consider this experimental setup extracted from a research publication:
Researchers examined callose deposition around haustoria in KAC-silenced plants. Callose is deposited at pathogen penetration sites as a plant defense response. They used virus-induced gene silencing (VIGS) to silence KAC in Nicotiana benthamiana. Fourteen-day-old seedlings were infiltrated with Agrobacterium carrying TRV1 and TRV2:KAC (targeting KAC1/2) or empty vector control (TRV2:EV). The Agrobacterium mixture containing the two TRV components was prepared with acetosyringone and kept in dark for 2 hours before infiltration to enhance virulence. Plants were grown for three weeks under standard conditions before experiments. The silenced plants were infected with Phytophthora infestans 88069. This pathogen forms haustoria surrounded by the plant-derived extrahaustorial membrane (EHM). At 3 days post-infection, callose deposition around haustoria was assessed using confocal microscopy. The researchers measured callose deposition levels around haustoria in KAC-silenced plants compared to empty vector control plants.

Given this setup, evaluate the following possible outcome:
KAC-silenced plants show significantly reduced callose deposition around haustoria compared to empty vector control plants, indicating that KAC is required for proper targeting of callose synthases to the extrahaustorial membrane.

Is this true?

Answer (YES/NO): NO